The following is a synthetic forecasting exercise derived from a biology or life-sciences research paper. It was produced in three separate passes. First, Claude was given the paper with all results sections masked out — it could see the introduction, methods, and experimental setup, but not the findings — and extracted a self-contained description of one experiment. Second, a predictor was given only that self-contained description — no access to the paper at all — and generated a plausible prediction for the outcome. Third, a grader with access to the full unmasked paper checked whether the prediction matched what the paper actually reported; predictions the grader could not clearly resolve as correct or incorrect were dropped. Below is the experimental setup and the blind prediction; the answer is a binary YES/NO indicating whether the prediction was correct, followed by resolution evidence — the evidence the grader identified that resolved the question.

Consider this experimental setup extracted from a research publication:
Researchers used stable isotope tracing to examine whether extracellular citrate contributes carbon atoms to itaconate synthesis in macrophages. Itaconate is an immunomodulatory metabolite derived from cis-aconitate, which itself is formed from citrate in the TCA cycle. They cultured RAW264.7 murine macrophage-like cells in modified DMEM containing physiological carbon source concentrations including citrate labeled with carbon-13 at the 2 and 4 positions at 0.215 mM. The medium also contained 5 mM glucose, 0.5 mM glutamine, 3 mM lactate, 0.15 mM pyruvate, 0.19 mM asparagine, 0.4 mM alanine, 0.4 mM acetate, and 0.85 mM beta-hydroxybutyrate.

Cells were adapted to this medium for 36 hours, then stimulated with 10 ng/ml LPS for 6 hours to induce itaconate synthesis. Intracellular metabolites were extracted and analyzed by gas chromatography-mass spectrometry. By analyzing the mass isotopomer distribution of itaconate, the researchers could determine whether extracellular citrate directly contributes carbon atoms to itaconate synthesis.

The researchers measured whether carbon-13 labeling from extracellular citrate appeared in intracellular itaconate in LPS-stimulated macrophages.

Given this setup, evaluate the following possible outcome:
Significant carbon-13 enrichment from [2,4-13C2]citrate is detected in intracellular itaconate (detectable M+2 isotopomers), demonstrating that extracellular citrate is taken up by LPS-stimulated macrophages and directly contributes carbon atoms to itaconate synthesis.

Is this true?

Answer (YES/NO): NO